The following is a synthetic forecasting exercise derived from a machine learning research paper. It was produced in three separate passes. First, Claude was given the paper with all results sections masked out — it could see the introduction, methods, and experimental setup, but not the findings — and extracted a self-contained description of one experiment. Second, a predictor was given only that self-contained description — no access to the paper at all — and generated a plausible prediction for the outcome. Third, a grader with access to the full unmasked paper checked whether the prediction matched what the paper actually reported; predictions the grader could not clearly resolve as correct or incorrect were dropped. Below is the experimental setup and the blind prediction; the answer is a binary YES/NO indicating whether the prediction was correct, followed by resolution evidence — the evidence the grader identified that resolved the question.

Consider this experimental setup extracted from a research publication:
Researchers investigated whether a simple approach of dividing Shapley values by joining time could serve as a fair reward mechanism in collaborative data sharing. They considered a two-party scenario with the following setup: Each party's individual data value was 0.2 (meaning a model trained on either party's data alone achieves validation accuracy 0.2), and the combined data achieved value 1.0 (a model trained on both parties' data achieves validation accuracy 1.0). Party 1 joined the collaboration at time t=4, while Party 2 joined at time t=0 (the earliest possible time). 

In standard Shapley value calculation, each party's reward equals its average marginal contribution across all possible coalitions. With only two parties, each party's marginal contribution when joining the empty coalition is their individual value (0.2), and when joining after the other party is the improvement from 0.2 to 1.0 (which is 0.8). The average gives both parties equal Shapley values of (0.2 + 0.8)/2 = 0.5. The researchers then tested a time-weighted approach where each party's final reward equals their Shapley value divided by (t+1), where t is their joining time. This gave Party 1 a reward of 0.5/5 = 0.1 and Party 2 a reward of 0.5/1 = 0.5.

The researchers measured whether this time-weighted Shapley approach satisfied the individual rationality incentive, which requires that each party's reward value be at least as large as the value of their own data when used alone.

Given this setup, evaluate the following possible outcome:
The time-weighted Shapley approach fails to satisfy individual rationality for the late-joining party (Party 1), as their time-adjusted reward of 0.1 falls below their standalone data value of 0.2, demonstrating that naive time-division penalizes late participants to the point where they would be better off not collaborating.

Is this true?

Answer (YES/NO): YES